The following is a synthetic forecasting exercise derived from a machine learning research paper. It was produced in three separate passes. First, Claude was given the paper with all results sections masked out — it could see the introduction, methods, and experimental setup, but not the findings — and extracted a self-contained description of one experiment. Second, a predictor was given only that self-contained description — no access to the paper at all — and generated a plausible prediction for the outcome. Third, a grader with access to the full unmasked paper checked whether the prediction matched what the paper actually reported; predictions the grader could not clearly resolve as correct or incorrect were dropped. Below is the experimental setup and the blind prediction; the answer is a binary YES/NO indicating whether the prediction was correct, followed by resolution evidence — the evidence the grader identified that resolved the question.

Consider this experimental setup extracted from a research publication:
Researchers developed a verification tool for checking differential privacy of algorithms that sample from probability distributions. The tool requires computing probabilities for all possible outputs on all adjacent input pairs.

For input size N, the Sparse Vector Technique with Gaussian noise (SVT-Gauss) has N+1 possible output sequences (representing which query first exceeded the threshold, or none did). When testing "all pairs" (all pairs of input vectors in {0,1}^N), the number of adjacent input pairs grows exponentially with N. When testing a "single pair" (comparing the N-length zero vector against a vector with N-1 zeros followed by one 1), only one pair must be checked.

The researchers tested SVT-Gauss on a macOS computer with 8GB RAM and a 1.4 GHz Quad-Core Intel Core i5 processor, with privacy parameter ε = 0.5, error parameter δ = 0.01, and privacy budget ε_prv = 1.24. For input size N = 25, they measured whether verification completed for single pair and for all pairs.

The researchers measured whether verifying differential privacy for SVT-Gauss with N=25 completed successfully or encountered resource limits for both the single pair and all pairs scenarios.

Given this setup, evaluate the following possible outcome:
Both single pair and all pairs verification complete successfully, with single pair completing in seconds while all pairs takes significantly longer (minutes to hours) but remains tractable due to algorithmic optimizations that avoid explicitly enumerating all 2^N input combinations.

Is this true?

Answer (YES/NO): NO